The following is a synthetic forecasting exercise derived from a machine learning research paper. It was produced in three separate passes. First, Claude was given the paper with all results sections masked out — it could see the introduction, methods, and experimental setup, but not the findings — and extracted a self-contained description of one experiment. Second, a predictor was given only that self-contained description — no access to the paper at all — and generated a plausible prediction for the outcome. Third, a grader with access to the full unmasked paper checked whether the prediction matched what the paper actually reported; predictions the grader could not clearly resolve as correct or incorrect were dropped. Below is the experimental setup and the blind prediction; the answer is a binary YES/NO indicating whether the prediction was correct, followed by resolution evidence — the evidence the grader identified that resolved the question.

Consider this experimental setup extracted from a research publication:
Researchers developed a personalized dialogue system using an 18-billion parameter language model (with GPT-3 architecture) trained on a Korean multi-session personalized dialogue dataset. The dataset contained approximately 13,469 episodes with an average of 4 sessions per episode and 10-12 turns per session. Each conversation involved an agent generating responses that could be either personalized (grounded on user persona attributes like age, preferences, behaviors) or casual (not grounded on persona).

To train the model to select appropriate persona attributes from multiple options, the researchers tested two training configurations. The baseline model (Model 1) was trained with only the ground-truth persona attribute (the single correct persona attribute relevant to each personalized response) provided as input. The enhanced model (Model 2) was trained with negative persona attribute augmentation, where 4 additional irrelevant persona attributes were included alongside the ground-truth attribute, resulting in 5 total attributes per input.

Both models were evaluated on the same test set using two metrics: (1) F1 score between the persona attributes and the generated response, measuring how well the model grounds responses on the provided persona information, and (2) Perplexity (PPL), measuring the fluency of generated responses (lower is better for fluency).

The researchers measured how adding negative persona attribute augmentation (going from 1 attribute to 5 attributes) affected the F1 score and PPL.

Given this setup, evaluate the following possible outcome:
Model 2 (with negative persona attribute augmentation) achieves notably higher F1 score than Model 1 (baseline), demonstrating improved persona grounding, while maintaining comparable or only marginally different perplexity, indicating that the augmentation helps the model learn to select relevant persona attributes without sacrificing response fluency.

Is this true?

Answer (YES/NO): NO